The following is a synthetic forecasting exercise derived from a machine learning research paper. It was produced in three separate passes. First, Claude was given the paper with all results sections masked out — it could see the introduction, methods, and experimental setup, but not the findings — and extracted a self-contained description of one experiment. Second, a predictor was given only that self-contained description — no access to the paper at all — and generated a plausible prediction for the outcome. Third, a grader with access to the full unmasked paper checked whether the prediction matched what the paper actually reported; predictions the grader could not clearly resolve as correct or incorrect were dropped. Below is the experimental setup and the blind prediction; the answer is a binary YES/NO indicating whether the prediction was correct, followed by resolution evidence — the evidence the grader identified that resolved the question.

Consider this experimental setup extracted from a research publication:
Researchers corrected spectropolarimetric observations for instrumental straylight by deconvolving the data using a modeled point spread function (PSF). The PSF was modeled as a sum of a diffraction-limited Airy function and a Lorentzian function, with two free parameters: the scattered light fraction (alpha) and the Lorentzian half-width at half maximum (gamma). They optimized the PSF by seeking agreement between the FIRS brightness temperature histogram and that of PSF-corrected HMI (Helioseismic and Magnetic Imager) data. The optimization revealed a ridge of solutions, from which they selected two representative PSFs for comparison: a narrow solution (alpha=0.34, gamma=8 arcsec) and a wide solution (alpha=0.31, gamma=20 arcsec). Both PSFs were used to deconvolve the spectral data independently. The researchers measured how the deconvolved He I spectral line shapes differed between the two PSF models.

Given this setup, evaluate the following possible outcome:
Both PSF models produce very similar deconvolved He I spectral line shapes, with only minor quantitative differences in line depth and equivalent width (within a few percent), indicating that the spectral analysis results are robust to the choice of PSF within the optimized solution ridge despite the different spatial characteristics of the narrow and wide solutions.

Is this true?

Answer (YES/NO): YES